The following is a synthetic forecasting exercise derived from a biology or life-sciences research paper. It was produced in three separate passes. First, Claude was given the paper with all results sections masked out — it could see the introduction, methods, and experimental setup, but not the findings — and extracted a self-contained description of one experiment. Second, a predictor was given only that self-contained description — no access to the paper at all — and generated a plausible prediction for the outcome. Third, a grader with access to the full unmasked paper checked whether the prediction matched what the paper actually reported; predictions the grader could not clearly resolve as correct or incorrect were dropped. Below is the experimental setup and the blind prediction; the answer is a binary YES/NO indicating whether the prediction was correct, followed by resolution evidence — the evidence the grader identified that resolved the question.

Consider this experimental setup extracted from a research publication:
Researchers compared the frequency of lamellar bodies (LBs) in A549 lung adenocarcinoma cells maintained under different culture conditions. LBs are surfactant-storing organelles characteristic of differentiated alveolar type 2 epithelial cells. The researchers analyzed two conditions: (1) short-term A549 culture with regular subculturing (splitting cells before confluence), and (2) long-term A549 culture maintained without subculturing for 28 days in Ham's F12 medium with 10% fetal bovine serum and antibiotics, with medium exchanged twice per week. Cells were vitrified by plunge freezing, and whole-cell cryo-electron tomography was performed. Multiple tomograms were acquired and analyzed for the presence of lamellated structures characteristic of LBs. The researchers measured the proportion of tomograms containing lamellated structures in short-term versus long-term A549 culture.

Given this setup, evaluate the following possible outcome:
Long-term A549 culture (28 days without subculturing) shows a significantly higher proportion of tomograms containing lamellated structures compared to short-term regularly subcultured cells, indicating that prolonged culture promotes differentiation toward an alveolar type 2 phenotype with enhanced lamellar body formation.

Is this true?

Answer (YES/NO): YES